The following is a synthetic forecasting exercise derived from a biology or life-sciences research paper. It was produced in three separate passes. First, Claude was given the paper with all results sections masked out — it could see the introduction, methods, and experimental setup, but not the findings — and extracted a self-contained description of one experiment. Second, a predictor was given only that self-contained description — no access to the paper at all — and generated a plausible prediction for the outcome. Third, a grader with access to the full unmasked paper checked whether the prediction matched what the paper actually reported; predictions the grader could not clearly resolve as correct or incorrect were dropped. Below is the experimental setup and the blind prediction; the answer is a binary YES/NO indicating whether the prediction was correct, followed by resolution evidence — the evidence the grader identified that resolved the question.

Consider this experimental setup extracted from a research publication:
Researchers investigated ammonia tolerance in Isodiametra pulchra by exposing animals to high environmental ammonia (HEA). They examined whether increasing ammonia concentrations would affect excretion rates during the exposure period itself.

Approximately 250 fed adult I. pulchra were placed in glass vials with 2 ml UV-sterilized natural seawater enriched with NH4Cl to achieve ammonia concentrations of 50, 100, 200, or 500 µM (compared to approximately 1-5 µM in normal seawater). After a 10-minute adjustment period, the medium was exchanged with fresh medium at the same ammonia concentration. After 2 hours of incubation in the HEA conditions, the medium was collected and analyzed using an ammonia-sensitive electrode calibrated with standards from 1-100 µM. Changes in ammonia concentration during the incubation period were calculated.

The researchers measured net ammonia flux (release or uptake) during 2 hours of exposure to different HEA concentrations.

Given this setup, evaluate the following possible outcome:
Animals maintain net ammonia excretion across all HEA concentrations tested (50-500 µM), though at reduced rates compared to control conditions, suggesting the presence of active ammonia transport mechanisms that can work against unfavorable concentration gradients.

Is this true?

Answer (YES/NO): NO